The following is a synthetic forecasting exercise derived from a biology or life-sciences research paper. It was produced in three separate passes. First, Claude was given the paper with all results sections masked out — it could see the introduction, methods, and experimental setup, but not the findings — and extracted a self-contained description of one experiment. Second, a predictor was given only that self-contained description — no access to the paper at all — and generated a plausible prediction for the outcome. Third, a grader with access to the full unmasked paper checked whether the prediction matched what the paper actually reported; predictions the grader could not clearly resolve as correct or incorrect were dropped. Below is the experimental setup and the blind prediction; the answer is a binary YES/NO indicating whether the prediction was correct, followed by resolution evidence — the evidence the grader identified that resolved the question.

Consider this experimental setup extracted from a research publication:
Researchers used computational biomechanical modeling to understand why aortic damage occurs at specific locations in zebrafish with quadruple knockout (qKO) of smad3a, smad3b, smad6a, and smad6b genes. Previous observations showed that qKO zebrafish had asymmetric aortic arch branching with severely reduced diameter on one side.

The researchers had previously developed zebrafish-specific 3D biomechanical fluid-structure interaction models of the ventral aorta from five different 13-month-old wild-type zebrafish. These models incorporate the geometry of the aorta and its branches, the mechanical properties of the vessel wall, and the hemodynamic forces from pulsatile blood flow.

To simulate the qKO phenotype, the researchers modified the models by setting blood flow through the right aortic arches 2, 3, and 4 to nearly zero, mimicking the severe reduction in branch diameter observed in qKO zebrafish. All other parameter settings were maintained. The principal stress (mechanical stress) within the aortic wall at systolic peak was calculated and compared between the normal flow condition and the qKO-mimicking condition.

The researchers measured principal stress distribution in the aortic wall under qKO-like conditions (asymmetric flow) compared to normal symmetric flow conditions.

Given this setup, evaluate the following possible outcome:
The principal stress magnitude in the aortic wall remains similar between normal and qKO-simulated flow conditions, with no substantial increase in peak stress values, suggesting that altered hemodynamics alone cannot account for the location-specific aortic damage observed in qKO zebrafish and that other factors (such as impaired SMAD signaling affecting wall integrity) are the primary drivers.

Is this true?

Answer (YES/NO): NO